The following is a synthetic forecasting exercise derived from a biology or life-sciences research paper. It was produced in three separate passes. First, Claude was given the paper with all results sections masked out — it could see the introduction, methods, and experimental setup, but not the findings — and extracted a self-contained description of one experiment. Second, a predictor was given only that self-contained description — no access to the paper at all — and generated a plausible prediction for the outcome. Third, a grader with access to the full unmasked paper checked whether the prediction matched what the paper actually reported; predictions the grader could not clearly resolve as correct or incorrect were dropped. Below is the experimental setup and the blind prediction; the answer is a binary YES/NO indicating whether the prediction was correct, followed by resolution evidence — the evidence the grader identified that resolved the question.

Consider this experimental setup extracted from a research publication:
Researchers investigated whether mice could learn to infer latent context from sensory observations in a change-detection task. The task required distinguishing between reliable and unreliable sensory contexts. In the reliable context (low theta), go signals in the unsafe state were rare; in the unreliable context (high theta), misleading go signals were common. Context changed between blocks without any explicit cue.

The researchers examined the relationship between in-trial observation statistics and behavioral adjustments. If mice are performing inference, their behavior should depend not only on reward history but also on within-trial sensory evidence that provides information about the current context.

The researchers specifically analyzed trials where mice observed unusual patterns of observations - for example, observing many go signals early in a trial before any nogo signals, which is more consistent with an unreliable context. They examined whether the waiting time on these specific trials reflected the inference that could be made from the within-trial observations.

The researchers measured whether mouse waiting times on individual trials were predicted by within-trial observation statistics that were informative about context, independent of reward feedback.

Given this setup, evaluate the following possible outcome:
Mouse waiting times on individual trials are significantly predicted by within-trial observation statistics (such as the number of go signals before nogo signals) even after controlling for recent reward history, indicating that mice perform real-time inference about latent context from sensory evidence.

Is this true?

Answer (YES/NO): YES